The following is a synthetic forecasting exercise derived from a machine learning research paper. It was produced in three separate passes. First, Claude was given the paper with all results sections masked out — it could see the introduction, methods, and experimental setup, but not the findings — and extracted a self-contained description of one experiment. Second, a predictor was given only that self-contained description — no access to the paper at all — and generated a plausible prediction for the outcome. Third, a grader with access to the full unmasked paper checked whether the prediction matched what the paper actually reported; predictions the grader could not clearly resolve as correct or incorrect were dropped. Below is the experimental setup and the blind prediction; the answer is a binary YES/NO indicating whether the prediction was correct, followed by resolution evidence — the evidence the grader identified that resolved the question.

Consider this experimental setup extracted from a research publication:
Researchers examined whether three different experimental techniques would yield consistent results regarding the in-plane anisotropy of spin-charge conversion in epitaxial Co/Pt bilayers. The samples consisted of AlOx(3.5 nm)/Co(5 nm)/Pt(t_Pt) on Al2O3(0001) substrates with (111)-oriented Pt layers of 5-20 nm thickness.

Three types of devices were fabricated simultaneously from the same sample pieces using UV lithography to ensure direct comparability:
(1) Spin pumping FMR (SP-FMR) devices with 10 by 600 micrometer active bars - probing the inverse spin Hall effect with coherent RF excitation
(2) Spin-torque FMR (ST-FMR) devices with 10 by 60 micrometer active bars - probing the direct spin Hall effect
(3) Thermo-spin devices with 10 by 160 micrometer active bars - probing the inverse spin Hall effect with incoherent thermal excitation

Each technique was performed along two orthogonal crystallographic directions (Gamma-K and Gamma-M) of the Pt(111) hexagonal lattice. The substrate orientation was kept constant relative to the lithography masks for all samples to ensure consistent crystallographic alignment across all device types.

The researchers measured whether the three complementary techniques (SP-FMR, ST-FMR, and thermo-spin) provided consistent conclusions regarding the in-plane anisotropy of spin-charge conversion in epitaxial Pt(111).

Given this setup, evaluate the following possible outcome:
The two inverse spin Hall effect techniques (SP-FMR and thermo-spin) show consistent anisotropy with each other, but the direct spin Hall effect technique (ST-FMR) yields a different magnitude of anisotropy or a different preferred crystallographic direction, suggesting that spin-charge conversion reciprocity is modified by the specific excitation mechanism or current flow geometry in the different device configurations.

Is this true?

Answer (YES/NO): NO